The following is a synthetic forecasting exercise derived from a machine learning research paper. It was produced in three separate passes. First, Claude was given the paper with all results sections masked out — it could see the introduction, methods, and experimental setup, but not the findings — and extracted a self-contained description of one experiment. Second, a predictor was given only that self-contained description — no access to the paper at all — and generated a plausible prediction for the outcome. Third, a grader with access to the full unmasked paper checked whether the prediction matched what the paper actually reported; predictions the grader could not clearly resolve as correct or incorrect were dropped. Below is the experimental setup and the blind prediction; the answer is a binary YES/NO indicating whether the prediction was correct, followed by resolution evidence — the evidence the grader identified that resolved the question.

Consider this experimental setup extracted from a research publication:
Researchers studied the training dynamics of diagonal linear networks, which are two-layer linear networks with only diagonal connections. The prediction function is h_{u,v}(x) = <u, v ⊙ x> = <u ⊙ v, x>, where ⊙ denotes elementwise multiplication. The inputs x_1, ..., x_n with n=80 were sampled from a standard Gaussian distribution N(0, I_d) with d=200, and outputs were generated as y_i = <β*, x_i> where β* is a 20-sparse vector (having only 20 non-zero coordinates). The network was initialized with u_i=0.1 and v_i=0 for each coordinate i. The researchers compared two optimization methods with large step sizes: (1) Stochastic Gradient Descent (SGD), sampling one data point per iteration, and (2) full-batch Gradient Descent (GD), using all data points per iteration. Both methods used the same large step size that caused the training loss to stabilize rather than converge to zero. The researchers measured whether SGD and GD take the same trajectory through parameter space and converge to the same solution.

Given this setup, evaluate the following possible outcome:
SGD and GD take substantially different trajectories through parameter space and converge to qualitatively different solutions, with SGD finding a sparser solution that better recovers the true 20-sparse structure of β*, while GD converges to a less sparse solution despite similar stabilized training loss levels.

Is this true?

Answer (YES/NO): YES